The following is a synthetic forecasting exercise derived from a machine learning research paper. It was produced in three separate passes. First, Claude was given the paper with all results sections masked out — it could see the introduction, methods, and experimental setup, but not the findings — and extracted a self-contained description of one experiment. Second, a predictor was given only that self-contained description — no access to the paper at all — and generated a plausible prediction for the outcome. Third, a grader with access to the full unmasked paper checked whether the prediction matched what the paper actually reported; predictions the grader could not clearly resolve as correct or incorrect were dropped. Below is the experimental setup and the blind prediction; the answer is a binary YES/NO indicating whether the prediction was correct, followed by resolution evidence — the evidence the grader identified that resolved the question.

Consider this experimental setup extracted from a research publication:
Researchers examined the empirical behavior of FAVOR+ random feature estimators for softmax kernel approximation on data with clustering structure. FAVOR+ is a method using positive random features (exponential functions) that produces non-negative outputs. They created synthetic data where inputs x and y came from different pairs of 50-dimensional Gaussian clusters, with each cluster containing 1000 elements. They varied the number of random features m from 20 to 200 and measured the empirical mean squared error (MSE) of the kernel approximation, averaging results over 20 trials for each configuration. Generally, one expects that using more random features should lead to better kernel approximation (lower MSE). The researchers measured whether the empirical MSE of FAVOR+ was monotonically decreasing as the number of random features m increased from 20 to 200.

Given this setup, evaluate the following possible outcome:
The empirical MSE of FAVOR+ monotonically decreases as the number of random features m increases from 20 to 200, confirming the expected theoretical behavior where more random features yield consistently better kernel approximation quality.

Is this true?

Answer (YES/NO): NO